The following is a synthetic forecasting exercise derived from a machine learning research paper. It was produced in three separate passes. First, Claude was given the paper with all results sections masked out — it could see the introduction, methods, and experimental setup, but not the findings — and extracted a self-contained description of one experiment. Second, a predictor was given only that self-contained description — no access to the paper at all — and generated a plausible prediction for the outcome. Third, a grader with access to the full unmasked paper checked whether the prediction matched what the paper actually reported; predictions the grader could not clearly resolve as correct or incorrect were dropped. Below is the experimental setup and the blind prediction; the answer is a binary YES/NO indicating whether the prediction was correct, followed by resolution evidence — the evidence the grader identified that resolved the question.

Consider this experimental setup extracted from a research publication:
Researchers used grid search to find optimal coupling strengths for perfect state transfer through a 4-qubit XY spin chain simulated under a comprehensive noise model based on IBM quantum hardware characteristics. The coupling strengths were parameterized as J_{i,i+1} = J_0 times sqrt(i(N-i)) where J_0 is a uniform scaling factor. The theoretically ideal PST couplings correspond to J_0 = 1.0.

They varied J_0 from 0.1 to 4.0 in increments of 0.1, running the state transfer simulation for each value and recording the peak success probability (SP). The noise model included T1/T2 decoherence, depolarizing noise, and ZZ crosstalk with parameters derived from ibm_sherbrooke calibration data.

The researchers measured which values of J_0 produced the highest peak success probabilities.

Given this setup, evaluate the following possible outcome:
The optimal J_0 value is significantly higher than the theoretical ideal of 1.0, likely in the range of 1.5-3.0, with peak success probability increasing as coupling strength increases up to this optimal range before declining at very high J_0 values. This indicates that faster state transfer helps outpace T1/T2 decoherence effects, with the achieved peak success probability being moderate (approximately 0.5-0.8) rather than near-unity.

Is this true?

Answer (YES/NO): YES